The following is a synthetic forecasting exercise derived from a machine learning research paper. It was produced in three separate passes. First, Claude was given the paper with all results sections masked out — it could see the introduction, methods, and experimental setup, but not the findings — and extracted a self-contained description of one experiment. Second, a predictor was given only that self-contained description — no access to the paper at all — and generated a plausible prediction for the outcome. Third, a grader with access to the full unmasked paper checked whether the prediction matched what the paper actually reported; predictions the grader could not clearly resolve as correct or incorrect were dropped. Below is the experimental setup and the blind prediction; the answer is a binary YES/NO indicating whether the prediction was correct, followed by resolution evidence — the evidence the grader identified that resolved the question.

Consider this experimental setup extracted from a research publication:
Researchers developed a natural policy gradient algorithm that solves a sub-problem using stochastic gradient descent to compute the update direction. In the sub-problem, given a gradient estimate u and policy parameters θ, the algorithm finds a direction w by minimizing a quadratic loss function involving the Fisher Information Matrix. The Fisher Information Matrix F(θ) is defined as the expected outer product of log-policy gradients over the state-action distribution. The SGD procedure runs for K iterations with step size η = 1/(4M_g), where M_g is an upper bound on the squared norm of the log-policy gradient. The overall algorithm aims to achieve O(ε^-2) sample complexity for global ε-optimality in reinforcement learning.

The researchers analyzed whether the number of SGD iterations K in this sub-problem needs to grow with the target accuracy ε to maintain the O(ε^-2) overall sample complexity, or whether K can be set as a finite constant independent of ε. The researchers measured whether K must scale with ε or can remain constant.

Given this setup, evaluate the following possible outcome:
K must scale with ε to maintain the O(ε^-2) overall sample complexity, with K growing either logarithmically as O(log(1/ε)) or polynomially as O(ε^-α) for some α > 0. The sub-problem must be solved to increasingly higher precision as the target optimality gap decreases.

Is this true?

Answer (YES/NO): NO